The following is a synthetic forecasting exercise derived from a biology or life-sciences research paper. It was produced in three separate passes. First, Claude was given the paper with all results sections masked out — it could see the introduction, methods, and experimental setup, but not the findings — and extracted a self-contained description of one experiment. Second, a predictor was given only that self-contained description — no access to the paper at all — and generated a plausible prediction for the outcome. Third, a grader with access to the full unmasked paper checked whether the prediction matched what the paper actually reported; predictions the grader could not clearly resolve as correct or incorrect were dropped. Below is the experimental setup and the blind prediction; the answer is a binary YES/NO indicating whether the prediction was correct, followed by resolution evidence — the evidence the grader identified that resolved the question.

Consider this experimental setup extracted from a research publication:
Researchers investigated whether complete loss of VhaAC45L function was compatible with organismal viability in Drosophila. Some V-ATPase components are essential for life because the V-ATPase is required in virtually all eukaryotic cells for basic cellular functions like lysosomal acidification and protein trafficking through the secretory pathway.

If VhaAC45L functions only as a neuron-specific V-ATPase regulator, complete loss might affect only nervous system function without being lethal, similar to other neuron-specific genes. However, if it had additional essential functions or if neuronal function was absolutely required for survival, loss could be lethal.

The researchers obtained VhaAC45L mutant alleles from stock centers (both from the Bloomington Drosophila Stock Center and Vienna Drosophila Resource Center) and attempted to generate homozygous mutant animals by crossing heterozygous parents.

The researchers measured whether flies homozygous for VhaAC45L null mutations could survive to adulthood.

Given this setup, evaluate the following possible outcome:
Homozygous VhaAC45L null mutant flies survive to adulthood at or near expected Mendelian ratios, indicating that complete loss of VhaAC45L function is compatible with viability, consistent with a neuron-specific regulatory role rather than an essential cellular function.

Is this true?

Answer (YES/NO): NO